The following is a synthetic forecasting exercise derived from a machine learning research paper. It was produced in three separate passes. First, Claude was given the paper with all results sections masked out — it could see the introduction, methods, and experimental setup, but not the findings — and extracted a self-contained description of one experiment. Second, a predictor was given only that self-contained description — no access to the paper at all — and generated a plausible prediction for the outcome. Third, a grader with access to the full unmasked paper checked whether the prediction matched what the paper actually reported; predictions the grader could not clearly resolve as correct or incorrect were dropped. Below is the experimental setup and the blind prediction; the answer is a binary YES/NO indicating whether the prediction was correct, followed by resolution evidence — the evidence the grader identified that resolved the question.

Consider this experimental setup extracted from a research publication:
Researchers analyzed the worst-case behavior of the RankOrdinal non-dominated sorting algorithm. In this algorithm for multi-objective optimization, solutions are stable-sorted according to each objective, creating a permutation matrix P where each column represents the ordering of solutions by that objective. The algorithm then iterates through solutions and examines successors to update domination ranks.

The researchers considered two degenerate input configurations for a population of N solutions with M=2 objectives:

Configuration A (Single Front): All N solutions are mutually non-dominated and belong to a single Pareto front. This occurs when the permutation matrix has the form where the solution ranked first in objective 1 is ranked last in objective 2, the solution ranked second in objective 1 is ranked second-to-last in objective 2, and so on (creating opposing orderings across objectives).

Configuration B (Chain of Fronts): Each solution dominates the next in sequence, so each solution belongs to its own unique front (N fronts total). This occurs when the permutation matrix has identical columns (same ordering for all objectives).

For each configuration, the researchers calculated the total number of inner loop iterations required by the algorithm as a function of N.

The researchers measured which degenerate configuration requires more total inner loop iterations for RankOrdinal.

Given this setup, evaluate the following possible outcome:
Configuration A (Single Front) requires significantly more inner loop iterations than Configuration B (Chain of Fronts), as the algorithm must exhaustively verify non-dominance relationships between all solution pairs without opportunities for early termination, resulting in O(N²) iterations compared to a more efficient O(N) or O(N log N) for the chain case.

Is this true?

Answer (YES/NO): NO